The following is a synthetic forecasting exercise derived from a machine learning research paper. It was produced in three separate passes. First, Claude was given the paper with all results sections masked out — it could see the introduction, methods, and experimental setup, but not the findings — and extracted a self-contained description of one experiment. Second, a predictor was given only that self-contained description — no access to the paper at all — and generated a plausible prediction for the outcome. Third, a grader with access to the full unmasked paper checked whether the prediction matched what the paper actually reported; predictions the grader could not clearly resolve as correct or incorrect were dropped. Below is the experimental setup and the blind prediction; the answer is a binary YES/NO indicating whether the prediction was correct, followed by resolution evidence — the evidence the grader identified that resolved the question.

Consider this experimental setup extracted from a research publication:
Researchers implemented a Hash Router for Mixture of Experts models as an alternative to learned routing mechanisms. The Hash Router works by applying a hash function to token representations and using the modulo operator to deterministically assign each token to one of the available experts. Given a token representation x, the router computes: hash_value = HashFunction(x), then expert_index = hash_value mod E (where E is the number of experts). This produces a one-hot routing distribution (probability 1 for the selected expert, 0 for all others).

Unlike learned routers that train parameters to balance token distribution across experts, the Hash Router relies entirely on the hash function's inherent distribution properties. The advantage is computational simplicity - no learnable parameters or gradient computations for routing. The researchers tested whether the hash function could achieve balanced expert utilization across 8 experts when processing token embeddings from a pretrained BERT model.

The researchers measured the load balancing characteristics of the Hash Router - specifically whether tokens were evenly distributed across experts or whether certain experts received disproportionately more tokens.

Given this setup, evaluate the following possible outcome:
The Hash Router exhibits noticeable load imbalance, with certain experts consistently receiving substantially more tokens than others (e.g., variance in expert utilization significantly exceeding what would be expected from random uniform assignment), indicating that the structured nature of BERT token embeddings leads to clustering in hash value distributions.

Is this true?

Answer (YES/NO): YES